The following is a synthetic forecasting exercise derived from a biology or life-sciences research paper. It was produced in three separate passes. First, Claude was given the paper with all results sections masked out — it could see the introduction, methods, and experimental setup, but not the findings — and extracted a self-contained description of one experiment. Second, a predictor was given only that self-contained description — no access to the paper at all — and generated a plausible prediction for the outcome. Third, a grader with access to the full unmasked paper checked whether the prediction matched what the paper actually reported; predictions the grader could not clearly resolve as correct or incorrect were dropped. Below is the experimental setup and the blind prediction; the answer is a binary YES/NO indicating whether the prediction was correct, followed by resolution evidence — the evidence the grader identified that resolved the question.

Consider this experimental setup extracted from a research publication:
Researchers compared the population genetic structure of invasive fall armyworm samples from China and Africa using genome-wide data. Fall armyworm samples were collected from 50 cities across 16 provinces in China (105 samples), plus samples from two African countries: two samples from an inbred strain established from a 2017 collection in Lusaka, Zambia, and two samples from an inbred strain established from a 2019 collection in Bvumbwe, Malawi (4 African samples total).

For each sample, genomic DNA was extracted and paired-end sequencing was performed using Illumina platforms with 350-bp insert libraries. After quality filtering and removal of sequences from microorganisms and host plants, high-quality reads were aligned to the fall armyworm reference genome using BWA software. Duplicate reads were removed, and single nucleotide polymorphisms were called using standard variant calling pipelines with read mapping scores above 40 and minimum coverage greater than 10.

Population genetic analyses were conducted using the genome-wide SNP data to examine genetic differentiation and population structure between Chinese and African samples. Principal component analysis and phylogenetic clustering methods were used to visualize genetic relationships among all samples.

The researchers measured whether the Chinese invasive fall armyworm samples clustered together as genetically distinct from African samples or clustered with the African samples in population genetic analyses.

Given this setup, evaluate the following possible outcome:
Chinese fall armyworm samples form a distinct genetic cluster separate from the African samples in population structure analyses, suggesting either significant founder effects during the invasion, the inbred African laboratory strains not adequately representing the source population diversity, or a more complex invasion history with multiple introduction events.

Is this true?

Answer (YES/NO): NO